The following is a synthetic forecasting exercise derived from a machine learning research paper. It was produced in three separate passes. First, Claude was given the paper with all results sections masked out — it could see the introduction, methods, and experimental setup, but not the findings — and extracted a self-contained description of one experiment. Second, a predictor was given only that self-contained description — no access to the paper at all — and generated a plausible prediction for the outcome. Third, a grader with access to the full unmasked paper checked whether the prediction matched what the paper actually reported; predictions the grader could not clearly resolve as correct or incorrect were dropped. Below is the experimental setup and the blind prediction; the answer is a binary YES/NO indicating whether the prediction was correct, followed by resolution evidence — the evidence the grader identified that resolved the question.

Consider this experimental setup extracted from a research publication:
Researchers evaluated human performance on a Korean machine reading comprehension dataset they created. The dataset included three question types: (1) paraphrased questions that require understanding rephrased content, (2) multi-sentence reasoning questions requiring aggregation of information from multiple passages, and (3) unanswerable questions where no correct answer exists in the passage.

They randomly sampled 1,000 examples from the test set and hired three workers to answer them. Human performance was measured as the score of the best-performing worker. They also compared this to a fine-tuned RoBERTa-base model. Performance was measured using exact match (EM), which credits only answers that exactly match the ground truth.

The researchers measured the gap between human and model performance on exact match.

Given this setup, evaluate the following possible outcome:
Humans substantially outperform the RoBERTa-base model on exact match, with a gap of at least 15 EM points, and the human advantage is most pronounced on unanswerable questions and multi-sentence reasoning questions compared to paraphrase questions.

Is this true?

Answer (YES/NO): NO